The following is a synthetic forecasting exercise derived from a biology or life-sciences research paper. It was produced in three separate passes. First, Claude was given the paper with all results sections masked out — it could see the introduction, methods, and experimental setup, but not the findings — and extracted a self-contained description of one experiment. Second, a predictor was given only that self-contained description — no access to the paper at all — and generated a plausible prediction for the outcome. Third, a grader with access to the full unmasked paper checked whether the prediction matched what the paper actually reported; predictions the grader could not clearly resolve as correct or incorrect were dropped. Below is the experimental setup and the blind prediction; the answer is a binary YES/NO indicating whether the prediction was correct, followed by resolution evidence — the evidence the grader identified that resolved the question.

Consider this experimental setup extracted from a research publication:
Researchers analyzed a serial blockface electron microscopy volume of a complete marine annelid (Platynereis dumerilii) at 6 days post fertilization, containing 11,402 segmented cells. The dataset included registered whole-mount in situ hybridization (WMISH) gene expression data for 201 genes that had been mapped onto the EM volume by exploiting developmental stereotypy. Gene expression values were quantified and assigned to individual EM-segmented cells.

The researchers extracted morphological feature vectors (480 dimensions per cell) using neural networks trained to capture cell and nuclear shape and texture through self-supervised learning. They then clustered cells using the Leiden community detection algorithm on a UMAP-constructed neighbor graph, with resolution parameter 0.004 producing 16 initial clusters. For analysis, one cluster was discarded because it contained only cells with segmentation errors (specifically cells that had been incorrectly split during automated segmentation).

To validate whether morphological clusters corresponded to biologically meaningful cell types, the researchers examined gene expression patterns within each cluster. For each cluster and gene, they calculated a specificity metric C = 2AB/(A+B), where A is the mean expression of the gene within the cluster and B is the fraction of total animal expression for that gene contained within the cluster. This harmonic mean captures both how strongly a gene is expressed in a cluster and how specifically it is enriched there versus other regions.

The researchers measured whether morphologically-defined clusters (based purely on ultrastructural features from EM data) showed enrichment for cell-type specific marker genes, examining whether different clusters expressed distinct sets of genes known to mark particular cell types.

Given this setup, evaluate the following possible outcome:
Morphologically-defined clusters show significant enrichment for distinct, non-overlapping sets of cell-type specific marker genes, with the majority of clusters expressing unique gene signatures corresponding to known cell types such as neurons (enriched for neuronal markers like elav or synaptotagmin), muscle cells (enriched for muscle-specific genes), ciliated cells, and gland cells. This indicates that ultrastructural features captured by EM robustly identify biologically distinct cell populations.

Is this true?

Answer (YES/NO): YES